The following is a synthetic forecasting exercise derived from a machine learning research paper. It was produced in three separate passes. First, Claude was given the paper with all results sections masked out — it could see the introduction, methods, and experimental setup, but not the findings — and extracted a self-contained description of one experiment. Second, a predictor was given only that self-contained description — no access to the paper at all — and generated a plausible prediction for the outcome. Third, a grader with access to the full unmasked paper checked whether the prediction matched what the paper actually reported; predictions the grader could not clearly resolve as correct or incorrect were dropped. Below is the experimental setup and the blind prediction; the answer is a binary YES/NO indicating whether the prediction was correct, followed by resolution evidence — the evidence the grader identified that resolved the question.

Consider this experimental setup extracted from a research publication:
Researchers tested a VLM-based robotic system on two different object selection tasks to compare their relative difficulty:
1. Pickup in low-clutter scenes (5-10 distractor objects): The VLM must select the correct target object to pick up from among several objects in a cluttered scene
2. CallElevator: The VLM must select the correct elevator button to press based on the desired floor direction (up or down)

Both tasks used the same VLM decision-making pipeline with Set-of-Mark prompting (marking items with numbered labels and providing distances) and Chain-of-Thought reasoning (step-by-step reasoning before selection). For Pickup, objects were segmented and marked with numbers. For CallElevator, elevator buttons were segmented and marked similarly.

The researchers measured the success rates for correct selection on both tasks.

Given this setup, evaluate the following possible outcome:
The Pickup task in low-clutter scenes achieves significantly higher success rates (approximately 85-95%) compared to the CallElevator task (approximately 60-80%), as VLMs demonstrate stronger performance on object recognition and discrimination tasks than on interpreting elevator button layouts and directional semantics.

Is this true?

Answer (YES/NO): NO